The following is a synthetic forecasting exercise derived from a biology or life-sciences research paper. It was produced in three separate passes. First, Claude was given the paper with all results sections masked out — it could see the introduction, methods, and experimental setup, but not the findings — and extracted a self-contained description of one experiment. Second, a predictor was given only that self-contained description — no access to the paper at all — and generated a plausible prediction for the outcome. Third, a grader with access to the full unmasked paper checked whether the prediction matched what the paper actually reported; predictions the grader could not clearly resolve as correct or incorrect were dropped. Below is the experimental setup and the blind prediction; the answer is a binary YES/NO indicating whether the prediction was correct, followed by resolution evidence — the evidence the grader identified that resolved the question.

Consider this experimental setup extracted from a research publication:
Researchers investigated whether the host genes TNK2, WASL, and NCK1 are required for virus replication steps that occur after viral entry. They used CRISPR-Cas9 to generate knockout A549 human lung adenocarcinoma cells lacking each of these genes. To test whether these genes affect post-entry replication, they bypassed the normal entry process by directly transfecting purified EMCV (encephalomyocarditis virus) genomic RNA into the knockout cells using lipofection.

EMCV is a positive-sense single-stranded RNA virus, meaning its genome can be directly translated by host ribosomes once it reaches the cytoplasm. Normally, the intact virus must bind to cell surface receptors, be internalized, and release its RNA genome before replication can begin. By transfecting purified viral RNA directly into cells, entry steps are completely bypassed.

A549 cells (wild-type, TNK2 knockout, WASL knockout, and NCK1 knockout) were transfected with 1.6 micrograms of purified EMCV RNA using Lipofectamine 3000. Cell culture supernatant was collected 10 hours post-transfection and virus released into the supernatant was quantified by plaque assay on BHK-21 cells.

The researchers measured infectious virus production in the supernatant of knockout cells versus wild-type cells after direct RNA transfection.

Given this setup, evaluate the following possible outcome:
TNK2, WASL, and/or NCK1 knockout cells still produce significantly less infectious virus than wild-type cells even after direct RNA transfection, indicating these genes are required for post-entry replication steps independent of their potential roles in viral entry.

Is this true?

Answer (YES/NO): NO